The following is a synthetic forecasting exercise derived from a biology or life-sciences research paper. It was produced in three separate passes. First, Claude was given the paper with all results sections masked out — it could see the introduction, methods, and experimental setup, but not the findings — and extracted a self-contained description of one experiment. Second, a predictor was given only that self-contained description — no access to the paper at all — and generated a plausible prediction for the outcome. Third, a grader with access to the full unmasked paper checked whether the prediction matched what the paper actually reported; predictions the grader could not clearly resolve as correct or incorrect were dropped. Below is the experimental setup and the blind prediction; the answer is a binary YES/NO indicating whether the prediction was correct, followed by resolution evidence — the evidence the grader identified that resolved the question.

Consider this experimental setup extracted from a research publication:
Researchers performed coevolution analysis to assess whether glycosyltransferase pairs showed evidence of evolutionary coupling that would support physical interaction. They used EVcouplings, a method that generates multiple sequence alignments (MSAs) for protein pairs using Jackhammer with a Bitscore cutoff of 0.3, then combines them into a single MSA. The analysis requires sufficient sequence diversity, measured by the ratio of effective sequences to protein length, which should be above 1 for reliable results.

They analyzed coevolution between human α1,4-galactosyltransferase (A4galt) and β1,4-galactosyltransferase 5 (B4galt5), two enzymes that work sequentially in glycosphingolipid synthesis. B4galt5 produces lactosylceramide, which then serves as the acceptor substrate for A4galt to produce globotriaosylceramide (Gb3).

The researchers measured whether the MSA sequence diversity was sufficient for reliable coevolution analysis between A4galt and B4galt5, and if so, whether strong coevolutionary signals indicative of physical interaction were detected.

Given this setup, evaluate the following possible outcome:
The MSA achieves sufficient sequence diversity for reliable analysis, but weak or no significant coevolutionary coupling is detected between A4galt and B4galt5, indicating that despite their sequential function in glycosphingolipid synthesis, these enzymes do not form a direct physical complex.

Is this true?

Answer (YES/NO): NO